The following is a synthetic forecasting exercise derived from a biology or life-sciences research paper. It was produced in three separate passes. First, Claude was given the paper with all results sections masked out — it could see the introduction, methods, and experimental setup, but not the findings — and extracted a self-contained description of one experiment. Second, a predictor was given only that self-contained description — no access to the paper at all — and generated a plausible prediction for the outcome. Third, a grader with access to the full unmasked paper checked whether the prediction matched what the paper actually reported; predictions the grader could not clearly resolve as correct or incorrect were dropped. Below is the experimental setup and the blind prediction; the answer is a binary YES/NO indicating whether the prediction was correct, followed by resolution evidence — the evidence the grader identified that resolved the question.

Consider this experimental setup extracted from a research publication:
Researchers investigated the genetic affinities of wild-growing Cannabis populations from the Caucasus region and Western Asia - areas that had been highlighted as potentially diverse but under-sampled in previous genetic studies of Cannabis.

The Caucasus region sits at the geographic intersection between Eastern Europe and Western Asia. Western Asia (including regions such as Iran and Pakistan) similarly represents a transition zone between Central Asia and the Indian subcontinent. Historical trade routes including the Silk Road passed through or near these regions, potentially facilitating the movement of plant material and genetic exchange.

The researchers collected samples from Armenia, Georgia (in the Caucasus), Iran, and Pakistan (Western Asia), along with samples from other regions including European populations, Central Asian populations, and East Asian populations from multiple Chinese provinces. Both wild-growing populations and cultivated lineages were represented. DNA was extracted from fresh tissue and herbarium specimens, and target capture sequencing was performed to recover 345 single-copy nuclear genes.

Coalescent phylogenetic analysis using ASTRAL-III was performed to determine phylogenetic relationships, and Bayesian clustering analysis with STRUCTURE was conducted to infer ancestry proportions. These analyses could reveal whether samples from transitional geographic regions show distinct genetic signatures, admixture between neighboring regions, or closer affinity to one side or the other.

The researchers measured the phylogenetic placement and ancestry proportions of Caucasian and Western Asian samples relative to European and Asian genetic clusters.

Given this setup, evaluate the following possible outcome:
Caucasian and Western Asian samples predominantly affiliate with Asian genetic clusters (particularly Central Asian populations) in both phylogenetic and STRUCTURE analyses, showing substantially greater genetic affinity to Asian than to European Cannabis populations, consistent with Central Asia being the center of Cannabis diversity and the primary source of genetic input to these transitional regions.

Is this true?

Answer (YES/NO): NO